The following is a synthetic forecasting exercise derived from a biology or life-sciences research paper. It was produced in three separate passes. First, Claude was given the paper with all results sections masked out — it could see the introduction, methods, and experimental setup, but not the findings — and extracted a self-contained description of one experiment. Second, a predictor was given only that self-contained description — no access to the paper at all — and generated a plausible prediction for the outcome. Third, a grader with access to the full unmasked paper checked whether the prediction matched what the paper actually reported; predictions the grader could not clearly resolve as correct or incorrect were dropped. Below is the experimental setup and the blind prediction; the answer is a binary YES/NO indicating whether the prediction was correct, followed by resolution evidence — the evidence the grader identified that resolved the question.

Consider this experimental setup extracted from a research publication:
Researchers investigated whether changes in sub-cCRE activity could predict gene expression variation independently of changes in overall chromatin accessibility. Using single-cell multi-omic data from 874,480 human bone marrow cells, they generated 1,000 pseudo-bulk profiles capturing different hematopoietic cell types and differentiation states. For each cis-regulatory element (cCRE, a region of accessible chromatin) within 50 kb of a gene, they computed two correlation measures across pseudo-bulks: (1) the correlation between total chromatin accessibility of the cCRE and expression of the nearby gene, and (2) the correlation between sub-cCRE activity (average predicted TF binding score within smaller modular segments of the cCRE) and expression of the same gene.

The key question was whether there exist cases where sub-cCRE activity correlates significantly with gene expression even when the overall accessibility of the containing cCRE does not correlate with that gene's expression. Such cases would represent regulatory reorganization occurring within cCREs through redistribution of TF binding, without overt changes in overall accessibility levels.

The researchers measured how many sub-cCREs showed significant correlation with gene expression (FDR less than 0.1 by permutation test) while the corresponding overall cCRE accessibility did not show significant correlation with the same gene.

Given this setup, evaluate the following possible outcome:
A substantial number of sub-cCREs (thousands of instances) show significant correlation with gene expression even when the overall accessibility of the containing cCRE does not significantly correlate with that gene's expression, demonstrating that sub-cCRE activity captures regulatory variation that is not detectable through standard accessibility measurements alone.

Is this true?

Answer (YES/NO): YES